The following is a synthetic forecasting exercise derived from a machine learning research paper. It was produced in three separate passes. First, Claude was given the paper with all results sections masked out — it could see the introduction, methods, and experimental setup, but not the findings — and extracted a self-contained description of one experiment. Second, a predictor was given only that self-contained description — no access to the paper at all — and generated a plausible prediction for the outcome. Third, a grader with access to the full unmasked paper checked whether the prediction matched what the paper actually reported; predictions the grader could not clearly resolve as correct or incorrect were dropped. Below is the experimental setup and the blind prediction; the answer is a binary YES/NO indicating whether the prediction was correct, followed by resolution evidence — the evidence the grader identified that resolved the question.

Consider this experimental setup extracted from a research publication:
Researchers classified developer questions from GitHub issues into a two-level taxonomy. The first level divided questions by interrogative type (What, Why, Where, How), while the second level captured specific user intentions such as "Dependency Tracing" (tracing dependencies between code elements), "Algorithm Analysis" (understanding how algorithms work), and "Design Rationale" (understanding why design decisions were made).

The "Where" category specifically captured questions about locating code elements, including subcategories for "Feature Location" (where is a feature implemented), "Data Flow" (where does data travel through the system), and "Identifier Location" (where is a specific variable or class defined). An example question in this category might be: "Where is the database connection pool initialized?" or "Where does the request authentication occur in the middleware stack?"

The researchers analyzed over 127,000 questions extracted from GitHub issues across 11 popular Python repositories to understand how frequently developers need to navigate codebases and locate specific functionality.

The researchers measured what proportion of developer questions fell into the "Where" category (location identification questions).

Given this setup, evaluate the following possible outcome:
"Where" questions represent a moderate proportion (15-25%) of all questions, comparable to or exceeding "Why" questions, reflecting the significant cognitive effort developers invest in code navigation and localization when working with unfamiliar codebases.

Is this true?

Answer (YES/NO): NO